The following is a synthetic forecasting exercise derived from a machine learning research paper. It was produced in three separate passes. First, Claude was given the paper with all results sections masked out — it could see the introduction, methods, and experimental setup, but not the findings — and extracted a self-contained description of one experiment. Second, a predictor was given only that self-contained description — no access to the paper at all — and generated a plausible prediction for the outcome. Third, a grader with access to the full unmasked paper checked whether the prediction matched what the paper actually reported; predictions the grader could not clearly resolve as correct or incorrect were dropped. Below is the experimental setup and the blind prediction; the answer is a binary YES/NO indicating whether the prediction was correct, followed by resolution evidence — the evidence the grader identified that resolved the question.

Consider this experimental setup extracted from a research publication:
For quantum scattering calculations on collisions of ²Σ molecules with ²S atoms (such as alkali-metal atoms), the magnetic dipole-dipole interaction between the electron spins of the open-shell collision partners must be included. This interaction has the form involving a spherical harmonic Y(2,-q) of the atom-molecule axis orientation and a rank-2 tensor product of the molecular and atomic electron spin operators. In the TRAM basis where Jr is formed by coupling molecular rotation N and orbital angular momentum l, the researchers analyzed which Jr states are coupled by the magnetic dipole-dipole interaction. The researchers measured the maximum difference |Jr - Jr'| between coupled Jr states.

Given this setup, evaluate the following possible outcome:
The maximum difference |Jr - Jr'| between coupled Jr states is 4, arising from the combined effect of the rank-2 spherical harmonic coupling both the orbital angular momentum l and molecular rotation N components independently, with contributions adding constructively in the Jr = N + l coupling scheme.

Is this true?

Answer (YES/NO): NO